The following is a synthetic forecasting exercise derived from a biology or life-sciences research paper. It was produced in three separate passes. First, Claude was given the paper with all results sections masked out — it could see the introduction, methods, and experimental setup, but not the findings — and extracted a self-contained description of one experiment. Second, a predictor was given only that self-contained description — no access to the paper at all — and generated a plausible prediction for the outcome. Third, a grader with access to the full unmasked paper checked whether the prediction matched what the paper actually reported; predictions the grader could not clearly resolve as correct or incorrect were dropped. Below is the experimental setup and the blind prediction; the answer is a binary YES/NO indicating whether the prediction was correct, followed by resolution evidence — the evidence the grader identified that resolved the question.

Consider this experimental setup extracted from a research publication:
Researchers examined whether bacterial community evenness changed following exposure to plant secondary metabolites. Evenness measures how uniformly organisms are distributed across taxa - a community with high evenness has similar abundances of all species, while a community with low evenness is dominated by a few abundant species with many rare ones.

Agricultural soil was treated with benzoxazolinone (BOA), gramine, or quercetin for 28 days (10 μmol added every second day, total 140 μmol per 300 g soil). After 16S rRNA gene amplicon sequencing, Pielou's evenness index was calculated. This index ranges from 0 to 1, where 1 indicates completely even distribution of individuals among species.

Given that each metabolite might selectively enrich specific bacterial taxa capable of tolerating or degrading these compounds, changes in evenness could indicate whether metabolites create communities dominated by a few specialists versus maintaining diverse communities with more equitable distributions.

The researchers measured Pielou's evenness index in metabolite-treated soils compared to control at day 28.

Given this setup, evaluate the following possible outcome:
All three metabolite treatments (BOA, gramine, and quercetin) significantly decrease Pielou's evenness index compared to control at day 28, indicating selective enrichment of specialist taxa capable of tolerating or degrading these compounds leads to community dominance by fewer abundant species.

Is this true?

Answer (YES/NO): NO